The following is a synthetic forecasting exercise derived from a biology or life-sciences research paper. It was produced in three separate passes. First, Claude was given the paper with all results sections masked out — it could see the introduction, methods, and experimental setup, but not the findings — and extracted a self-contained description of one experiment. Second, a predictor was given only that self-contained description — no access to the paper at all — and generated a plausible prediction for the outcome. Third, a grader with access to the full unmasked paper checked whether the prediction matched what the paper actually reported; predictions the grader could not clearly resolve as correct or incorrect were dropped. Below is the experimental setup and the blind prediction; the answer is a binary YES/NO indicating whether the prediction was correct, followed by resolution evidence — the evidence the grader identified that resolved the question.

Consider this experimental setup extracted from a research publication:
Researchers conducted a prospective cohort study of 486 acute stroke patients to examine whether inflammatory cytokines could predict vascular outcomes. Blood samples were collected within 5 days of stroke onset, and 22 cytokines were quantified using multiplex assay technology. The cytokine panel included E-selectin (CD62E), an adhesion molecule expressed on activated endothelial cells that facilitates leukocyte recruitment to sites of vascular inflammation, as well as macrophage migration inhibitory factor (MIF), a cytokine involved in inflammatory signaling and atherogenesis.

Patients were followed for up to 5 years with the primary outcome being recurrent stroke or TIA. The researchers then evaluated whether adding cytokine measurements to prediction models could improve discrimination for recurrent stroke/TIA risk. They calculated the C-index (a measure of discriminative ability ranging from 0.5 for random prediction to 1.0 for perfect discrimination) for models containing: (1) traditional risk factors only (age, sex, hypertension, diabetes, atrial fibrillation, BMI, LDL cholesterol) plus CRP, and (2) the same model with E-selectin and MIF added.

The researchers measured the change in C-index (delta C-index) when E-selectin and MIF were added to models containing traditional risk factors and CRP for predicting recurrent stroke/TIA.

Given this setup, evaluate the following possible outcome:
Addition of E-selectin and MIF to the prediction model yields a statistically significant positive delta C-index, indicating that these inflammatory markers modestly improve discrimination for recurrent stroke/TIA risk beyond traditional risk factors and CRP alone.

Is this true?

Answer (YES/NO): YES